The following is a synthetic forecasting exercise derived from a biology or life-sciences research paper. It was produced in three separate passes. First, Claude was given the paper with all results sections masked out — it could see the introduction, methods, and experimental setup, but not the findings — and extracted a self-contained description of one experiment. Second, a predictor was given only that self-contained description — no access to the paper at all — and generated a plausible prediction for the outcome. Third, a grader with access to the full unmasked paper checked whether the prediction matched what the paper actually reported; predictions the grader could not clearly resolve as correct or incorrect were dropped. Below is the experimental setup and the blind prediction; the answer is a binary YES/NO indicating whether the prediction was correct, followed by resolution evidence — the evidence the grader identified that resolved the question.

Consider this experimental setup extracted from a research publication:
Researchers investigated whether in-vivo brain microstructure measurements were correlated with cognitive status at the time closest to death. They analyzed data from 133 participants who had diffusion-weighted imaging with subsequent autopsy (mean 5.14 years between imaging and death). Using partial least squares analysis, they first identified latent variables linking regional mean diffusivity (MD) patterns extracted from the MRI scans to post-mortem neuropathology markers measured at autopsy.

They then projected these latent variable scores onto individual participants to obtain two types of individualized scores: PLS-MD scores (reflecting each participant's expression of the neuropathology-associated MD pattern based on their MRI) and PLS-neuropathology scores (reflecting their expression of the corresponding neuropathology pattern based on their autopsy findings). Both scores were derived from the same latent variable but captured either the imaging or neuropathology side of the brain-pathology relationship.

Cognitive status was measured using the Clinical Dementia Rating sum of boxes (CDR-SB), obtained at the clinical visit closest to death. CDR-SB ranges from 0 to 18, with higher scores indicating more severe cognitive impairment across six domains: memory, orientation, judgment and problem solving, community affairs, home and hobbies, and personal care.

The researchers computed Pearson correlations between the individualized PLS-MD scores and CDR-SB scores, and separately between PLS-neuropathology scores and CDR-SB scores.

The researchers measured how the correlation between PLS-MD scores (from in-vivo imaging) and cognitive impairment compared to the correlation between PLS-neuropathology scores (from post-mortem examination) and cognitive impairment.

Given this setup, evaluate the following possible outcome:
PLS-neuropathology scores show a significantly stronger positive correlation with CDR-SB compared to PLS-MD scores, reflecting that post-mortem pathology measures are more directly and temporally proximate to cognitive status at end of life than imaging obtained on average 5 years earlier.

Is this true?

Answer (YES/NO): NO